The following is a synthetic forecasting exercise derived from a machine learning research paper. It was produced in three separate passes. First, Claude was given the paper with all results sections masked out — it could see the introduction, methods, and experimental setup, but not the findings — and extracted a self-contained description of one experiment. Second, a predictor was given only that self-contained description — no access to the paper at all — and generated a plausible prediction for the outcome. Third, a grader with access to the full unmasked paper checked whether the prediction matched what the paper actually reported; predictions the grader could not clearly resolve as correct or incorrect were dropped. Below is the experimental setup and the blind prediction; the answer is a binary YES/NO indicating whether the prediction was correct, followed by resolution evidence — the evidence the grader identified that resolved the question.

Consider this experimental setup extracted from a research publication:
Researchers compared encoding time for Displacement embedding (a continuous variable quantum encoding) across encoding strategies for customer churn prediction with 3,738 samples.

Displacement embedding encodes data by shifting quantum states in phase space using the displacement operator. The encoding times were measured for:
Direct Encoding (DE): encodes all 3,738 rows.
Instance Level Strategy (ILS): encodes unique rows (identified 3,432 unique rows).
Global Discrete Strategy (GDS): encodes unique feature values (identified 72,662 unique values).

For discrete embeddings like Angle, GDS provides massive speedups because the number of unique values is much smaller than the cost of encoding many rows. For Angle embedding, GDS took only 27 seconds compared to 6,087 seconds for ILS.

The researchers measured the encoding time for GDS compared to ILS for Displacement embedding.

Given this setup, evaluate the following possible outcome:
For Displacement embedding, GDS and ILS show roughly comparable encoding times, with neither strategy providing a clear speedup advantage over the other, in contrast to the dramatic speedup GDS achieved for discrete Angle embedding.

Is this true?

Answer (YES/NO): NO